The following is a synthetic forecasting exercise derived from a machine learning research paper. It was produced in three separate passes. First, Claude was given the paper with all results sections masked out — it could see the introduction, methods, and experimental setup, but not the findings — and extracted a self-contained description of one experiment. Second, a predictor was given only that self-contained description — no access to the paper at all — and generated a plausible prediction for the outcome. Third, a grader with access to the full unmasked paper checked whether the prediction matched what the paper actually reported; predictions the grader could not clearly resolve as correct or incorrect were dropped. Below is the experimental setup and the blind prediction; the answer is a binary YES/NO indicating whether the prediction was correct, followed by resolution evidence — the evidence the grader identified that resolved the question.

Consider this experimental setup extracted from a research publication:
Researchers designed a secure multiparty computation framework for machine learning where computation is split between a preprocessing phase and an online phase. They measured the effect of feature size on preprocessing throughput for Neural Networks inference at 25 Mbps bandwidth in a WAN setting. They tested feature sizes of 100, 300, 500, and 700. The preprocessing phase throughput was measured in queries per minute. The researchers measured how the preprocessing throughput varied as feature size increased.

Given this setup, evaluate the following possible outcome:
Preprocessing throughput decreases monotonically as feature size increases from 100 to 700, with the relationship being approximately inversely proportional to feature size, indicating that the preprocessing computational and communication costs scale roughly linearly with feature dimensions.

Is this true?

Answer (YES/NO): NO